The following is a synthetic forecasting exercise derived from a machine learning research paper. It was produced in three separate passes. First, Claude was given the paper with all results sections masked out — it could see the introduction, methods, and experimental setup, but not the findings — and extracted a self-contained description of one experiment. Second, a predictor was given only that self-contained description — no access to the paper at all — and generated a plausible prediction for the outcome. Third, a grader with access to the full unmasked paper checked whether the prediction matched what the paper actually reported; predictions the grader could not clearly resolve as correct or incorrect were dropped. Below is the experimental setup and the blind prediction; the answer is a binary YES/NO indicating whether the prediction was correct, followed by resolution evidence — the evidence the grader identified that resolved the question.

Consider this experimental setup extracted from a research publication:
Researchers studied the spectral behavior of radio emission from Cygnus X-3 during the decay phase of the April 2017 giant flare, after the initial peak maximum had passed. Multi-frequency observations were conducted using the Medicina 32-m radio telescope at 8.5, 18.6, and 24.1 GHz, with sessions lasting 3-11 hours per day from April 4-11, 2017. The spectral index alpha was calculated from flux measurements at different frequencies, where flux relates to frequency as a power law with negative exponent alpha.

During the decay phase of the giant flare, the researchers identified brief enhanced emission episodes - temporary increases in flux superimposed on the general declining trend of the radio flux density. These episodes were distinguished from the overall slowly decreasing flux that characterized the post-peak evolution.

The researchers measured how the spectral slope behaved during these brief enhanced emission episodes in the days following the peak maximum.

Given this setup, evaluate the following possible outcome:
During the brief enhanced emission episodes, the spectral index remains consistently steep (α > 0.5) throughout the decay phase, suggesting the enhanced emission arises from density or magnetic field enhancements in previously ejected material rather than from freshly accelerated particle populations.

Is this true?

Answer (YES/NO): NO